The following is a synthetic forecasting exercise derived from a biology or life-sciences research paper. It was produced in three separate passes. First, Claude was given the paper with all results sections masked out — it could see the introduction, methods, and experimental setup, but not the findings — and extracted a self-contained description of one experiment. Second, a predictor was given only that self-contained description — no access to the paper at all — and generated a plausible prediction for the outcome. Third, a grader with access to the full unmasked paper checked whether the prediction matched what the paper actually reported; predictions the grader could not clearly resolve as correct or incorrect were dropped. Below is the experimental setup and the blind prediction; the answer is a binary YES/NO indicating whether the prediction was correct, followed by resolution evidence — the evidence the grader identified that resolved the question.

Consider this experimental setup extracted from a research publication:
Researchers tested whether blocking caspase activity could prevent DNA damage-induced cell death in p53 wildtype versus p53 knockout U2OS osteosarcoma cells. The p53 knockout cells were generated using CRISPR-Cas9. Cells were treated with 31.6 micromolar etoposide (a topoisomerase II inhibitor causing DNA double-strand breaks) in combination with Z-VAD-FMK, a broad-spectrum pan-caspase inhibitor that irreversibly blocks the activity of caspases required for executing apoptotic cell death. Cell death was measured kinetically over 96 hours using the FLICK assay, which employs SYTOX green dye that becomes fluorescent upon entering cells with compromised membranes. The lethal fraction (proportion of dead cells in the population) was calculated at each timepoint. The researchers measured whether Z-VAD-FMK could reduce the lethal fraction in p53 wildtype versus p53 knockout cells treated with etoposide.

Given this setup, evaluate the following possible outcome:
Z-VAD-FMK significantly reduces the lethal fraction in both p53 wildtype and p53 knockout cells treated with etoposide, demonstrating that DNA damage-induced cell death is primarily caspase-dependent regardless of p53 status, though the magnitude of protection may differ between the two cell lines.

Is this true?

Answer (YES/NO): NO